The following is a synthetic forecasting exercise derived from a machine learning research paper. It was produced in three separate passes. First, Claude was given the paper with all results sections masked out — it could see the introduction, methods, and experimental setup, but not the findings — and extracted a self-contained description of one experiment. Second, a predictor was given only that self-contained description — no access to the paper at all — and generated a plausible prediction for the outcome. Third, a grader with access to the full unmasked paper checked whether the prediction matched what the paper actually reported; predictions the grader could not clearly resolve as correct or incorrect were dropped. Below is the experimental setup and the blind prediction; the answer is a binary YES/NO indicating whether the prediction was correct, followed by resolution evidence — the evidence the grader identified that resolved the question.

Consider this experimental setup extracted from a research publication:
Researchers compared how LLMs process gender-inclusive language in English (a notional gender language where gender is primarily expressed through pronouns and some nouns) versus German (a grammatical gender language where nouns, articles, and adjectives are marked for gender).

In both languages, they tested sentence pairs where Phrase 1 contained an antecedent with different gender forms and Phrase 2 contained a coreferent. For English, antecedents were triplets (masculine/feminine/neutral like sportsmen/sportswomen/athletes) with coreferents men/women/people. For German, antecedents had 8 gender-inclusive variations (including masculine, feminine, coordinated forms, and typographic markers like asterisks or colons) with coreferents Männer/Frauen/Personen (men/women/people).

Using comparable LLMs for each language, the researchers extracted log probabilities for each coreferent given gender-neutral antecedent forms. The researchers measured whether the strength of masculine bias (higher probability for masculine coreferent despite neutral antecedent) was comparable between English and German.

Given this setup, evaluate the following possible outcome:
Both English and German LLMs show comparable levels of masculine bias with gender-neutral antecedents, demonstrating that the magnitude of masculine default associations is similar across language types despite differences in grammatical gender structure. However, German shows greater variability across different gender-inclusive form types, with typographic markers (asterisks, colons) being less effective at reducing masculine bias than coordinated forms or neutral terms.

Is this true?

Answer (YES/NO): NO